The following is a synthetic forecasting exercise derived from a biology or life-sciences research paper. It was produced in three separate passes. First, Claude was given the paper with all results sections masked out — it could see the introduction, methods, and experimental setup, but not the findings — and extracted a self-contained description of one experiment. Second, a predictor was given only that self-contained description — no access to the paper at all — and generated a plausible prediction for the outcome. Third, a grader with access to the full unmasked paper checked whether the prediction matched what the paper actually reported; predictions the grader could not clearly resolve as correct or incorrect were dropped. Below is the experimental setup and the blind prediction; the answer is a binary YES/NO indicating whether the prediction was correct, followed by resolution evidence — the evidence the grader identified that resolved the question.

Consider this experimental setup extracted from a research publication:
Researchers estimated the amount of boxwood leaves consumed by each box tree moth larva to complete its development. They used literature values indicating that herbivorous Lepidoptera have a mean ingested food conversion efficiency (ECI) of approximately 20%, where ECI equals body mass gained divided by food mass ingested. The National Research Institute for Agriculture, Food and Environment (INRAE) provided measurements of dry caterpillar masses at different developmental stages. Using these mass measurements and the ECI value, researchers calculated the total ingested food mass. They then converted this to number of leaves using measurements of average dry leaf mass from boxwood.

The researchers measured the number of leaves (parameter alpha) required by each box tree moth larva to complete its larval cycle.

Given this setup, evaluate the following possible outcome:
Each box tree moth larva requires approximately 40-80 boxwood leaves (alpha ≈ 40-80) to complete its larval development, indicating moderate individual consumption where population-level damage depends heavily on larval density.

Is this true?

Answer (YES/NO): NO